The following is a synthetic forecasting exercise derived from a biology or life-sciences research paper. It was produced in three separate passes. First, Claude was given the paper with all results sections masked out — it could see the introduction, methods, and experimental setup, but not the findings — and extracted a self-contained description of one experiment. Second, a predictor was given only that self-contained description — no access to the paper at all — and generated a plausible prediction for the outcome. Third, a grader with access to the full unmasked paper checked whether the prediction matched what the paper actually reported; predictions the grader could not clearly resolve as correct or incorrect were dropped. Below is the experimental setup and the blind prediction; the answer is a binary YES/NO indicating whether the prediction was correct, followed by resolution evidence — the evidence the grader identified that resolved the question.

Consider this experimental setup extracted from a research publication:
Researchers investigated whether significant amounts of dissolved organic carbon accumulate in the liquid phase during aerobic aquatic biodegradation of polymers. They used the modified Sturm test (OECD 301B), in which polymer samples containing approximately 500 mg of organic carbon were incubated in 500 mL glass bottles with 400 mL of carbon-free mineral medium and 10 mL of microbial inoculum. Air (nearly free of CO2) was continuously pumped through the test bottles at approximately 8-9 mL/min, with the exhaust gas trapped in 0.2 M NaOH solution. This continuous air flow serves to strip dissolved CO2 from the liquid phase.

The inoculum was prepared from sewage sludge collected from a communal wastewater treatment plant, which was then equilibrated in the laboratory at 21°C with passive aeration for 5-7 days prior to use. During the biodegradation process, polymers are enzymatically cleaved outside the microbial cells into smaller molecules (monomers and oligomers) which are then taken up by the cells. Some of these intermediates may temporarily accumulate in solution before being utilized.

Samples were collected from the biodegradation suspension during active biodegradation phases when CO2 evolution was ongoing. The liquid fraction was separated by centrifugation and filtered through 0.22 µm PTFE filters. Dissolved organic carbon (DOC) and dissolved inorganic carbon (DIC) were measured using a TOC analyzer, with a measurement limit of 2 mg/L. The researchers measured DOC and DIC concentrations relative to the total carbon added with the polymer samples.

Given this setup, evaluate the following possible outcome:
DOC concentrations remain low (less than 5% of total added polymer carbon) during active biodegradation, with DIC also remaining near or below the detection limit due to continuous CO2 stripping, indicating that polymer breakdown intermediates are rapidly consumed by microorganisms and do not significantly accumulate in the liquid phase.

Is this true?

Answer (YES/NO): YES